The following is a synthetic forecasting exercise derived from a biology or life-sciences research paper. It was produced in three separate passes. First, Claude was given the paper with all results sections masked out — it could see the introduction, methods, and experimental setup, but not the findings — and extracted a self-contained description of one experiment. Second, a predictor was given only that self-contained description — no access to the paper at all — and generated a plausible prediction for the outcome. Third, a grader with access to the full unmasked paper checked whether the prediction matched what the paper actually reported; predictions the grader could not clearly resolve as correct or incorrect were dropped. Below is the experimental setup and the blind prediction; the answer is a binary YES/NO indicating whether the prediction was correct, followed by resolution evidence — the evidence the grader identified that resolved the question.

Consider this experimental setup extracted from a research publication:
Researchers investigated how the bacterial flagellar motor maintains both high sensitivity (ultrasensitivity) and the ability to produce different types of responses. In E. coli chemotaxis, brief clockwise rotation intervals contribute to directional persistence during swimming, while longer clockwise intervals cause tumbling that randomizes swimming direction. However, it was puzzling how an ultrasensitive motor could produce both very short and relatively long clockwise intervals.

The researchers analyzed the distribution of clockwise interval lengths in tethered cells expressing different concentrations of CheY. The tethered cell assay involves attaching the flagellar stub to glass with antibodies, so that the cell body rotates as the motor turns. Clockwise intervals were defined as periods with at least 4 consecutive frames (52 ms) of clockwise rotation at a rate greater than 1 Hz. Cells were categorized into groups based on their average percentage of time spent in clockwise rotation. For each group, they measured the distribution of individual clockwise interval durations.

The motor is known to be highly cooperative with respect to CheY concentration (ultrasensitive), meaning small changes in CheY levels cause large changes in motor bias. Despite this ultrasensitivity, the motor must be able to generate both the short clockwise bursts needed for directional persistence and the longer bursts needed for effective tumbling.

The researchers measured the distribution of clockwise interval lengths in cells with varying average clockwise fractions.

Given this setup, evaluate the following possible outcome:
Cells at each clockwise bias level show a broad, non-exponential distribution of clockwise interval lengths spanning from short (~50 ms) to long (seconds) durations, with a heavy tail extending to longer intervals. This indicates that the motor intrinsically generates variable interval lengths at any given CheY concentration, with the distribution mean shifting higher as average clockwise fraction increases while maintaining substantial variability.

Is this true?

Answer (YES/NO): NO